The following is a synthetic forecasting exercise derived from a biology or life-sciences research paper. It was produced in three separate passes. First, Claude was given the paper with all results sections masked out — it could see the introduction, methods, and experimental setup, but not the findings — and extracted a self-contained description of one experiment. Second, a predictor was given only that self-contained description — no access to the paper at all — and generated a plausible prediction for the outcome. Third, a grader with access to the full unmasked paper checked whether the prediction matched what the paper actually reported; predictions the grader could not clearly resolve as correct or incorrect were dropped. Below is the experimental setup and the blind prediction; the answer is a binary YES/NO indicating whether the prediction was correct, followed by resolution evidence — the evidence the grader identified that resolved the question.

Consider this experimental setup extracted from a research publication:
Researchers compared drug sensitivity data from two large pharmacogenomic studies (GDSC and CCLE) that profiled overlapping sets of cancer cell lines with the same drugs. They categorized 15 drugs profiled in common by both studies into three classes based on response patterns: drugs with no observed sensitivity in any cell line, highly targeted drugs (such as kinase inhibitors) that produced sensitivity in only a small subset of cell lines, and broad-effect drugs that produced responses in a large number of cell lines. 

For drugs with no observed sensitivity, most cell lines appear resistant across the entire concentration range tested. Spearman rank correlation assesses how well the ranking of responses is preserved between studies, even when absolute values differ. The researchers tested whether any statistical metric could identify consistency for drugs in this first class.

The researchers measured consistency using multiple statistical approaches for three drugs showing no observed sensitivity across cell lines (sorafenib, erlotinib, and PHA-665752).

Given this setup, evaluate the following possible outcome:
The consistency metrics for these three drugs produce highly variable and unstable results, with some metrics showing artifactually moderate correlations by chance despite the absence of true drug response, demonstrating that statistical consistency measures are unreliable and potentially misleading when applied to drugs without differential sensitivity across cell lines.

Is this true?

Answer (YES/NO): NO